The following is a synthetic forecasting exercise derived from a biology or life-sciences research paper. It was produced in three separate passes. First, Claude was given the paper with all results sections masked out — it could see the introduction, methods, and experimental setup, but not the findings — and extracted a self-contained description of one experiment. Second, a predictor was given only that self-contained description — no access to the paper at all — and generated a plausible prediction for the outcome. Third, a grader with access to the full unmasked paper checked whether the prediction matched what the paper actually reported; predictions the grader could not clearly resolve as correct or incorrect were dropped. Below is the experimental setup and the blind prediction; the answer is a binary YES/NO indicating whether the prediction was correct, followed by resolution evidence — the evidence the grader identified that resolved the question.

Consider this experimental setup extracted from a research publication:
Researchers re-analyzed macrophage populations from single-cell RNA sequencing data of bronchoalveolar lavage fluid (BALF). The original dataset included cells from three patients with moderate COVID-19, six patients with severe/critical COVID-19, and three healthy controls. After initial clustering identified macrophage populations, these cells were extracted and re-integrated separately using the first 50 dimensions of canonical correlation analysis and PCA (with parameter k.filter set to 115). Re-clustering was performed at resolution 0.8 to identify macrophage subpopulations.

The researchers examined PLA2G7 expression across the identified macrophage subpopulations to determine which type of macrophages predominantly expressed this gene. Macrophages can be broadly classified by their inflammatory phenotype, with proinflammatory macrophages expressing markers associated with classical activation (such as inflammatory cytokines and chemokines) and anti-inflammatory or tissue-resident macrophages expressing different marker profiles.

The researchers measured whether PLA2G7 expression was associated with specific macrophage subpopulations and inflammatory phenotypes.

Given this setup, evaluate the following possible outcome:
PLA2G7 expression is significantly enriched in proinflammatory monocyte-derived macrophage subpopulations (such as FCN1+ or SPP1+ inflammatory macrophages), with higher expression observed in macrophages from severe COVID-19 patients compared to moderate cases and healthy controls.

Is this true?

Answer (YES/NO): YES